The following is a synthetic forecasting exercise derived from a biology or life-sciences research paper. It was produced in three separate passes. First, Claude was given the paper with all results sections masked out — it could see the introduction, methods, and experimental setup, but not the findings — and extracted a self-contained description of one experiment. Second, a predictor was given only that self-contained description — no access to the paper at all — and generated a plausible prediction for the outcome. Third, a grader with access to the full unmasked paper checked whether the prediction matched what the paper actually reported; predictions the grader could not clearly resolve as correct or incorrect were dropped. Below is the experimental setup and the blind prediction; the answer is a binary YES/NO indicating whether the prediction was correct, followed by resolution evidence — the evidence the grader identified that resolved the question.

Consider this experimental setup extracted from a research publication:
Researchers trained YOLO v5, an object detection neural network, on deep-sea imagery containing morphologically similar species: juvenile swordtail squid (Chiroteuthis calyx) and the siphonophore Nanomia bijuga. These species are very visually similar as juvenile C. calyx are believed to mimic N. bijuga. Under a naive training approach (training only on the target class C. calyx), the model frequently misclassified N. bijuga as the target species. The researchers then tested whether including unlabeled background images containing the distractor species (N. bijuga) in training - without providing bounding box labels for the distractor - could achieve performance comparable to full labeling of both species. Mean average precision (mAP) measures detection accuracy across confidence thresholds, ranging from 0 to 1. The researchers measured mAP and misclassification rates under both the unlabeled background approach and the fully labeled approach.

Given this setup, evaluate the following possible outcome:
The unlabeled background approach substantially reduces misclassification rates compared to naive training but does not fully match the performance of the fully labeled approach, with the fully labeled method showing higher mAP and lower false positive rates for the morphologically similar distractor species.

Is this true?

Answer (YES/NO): YES